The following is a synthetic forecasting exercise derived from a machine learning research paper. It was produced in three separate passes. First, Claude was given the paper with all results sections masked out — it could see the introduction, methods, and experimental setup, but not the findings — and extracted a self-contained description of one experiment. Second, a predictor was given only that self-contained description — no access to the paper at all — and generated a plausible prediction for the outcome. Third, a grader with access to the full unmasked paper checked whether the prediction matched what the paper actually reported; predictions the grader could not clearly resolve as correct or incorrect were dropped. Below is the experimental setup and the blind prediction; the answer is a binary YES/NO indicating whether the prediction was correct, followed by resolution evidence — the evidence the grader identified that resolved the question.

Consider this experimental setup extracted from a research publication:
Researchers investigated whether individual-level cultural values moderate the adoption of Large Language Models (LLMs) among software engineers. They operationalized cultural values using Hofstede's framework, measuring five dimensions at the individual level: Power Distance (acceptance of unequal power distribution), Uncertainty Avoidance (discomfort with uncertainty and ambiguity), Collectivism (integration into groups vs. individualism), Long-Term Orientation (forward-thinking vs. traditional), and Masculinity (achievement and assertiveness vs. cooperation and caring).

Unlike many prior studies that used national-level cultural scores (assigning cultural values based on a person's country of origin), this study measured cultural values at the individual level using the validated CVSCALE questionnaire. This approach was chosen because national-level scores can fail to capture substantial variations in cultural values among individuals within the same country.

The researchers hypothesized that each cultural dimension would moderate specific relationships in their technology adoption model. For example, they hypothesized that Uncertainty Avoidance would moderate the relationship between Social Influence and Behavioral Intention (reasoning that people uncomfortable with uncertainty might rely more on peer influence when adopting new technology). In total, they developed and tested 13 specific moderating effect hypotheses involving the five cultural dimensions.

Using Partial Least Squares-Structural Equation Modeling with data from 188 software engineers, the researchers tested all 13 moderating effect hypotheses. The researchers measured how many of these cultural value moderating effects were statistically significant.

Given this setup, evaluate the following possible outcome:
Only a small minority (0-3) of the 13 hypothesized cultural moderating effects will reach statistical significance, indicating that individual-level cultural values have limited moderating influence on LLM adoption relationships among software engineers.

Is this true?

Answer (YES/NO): YES